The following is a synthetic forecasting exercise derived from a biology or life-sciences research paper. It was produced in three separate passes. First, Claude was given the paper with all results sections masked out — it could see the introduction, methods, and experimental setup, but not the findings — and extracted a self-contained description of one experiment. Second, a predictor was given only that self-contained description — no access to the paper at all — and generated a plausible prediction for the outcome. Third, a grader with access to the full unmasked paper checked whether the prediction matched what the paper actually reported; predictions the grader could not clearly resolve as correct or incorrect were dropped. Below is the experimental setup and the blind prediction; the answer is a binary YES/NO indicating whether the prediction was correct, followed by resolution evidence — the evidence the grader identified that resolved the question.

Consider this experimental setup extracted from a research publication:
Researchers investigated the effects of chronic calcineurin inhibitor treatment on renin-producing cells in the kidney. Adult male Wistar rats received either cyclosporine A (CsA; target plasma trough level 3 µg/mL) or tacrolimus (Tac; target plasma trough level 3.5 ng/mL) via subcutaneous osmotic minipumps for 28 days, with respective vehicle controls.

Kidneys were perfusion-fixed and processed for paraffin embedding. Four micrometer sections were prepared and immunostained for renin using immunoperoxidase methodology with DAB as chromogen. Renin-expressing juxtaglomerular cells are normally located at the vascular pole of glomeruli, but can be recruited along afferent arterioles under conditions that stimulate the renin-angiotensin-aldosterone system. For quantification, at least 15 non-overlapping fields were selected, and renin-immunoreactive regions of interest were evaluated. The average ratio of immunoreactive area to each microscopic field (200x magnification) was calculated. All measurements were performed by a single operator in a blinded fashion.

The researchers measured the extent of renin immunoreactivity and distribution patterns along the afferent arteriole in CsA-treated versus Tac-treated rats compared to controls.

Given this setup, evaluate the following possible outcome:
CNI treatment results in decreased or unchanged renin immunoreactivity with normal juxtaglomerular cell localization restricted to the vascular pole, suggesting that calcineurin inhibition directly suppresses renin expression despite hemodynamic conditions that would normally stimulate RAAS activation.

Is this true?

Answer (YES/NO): NO